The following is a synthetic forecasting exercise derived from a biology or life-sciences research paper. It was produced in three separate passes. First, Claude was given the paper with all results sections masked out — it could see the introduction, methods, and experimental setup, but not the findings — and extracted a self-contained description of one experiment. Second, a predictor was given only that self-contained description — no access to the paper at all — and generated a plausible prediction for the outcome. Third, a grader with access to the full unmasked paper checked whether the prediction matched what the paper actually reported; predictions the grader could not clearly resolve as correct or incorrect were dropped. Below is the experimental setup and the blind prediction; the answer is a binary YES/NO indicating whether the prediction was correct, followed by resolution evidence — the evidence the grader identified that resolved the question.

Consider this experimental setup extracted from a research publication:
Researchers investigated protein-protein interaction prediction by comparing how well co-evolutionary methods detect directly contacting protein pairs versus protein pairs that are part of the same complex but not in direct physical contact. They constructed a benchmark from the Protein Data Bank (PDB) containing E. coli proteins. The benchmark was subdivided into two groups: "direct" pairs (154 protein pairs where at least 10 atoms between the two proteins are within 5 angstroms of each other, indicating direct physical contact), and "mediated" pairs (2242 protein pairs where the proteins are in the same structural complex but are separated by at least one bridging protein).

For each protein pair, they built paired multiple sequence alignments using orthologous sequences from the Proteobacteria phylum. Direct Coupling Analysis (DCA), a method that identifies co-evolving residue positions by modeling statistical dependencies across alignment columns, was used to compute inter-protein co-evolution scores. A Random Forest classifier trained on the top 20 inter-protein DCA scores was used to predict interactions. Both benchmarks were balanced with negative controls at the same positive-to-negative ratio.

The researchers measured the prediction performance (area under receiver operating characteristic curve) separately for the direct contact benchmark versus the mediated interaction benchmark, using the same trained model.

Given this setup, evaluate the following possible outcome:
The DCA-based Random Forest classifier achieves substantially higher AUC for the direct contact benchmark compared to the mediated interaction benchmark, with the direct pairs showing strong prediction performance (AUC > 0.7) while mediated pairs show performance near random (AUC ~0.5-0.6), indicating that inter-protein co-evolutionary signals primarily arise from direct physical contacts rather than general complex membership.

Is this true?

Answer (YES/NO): NO